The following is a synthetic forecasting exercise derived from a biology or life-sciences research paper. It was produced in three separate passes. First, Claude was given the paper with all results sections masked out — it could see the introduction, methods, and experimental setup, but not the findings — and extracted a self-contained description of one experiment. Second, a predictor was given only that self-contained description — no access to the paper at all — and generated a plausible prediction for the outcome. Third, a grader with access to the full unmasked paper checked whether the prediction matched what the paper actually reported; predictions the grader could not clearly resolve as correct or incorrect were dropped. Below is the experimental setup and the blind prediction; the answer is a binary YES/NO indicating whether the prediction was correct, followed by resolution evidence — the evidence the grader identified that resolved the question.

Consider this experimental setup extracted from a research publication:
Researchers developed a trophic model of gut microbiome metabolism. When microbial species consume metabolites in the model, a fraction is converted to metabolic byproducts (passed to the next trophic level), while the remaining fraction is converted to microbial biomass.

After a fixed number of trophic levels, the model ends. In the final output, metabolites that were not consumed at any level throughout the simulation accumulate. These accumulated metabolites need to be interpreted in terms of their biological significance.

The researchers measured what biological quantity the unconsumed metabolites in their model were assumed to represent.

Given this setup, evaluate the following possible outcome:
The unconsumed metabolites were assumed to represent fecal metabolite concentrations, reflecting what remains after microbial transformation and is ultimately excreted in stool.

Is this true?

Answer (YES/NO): YES